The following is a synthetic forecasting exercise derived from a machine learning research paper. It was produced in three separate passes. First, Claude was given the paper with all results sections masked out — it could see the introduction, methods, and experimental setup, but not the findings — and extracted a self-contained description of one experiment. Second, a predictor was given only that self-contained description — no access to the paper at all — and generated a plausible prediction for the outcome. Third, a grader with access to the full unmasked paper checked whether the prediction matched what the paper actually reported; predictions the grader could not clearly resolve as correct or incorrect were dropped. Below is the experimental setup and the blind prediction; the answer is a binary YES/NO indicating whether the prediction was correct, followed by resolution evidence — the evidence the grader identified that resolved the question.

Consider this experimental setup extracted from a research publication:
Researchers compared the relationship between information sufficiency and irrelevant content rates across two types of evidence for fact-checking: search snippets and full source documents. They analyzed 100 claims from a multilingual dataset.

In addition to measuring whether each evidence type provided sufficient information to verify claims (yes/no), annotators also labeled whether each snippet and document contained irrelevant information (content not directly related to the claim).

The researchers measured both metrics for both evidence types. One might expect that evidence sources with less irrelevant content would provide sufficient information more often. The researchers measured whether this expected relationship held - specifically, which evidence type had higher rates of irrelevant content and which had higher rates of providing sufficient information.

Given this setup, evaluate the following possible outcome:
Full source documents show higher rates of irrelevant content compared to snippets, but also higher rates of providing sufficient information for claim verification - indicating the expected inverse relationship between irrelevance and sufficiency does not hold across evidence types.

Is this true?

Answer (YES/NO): YES